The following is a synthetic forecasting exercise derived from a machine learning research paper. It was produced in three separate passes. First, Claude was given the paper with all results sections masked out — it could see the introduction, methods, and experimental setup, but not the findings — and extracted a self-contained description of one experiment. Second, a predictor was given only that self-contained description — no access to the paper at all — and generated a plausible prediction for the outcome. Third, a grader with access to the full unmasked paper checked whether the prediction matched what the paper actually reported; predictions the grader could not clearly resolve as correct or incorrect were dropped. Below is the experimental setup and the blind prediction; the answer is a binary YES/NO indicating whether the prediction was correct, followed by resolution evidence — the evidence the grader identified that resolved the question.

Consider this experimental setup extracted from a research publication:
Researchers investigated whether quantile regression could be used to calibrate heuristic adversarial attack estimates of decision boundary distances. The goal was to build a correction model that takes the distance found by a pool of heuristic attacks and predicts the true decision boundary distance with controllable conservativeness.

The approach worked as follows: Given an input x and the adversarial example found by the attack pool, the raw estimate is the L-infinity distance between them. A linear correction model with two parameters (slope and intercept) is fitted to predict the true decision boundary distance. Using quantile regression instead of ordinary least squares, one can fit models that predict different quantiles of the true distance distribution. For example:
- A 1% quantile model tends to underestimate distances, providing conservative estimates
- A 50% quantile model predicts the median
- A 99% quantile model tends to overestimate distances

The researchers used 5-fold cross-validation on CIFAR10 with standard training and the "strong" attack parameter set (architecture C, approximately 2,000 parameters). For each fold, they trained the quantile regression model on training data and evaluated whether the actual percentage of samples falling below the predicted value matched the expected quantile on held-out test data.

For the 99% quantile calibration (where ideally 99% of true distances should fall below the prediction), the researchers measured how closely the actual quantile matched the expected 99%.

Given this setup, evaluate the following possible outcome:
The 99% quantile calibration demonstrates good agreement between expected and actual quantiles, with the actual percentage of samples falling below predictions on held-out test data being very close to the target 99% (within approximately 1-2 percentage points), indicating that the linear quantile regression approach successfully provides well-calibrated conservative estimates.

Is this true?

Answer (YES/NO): YES